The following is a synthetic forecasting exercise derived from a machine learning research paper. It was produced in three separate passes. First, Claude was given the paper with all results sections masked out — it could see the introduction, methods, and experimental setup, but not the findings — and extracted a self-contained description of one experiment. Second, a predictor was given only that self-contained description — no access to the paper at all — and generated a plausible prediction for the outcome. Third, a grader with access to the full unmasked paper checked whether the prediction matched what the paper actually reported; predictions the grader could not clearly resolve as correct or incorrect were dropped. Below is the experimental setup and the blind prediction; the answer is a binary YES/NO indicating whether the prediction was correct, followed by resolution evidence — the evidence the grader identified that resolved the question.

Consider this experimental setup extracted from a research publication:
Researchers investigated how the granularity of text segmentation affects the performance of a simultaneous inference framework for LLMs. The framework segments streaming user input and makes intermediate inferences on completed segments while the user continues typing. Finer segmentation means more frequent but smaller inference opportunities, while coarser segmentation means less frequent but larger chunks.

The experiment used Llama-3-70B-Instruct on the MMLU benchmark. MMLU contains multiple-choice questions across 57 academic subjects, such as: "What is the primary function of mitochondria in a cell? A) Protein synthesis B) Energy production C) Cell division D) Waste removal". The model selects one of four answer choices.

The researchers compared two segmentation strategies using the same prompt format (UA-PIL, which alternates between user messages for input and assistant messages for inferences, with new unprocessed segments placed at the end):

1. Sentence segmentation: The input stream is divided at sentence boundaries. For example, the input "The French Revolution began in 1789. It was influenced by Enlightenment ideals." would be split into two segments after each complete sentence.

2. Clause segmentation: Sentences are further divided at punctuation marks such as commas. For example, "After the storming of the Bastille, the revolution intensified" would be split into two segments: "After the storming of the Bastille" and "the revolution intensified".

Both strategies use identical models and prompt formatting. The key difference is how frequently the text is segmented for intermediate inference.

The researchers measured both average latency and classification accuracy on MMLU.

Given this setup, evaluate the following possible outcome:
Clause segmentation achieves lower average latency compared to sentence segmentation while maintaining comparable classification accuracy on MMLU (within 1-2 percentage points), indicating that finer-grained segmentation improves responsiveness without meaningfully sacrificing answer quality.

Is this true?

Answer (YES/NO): NO